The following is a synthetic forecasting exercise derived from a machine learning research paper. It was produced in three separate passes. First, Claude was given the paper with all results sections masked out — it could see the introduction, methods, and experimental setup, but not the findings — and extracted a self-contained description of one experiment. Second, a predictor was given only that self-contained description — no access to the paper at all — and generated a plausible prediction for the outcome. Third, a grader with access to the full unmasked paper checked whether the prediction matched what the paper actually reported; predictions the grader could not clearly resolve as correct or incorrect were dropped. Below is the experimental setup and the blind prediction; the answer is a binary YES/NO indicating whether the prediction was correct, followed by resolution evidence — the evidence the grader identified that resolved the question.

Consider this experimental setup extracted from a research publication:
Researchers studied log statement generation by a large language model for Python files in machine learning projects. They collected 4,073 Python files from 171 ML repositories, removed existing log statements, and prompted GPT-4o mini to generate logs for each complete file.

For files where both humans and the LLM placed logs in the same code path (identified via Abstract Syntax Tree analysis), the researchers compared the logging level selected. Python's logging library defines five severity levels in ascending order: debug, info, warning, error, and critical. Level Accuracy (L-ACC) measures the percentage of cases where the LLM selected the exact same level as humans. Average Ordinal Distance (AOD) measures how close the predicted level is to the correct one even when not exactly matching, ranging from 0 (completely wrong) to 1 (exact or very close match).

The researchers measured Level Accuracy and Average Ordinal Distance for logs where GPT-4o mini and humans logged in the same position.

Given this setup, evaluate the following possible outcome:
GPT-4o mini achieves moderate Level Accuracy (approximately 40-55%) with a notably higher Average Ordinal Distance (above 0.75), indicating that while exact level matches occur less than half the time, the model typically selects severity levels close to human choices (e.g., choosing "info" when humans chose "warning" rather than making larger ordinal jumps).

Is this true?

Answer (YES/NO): NO